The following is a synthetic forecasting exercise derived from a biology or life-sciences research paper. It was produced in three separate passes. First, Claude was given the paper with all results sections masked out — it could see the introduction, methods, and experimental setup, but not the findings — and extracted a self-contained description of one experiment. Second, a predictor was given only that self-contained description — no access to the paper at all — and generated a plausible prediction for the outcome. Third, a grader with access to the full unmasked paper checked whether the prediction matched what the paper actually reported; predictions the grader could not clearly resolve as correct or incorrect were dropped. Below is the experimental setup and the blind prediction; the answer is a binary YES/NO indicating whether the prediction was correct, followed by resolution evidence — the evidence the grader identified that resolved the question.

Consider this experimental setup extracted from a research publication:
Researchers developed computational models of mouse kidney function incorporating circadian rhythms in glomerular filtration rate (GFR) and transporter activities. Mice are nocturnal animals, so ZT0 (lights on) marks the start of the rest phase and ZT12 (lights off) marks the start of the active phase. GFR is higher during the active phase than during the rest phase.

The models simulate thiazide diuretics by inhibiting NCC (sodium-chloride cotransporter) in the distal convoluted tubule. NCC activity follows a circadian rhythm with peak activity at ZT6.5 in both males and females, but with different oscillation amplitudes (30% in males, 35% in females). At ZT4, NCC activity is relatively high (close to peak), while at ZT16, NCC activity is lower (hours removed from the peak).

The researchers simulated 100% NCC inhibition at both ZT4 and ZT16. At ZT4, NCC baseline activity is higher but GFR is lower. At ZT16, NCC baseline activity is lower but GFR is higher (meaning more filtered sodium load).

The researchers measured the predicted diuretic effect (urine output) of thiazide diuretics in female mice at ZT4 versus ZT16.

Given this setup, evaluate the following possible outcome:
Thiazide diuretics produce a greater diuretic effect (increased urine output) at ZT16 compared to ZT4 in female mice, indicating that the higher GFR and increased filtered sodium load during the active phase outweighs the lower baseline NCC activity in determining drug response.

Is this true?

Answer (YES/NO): NO